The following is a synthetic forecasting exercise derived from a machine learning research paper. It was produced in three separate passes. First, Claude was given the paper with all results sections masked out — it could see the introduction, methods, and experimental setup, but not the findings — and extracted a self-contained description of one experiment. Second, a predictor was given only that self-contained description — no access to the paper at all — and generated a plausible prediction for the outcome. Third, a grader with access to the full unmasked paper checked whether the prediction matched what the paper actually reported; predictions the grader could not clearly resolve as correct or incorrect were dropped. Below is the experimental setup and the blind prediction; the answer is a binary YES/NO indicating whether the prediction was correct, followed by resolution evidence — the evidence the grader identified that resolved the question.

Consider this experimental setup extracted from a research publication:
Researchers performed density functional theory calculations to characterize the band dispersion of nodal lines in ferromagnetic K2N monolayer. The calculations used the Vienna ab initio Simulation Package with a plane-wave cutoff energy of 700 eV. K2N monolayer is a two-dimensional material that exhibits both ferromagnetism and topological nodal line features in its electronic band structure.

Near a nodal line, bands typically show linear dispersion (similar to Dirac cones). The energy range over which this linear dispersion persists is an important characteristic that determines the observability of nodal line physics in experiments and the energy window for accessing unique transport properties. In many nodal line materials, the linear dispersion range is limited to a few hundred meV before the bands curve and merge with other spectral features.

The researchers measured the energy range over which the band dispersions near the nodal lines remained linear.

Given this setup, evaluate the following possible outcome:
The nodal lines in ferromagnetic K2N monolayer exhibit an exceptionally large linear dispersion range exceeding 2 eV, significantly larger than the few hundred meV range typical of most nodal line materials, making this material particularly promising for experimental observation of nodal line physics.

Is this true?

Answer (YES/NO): NO